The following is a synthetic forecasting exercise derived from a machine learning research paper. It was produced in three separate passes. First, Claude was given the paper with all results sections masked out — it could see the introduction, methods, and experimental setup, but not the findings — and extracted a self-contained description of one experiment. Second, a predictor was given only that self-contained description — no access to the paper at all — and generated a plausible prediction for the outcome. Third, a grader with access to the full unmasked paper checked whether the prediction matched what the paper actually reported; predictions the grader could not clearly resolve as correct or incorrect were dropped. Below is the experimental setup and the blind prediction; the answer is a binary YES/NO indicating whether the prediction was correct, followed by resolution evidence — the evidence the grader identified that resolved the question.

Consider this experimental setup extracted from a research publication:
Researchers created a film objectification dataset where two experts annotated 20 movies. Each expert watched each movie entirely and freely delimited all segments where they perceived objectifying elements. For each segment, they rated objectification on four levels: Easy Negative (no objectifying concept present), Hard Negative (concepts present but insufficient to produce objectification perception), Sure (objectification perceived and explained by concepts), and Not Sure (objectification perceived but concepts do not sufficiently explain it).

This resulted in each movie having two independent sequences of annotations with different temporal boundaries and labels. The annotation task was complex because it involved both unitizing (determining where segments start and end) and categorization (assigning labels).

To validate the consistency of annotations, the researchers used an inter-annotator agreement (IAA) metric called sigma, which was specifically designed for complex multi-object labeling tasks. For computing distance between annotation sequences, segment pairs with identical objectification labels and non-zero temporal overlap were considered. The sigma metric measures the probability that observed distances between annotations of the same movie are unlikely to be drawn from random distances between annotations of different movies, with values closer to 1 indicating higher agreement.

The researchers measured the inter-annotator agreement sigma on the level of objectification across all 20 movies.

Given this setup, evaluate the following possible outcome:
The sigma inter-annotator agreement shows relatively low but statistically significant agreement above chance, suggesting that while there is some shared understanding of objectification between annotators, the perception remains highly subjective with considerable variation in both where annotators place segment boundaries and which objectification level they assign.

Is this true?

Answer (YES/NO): NO